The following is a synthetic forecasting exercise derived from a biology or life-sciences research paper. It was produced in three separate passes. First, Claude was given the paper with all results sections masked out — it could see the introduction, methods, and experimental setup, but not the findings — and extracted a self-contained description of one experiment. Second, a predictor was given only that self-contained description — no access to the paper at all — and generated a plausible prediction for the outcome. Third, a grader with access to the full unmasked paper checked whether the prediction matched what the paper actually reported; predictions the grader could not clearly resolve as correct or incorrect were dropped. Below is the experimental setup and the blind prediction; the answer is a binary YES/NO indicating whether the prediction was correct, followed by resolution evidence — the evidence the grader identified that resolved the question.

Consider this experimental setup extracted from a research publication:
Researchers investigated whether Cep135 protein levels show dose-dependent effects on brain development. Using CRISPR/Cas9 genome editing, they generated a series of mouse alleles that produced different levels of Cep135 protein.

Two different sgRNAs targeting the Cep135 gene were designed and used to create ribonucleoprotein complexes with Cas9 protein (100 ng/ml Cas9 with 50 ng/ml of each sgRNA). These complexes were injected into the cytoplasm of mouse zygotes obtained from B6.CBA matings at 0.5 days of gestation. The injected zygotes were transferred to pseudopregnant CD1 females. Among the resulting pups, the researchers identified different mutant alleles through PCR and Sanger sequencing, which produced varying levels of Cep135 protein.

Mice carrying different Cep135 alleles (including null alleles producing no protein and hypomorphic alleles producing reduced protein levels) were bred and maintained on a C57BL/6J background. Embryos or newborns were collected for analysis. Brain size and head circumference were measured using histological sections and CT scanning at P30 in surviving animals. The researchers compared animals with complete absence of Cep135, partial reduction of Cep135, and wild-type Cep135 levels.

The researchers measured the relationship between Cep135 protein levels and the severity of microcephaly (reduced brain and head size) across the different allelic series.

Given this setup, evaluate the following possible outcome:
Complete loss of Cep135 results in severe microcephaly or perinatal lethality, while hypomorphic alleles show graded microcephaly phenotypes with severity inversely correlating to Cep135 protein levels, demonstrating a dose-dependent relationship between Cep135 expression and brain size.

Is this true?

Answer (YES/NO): YES